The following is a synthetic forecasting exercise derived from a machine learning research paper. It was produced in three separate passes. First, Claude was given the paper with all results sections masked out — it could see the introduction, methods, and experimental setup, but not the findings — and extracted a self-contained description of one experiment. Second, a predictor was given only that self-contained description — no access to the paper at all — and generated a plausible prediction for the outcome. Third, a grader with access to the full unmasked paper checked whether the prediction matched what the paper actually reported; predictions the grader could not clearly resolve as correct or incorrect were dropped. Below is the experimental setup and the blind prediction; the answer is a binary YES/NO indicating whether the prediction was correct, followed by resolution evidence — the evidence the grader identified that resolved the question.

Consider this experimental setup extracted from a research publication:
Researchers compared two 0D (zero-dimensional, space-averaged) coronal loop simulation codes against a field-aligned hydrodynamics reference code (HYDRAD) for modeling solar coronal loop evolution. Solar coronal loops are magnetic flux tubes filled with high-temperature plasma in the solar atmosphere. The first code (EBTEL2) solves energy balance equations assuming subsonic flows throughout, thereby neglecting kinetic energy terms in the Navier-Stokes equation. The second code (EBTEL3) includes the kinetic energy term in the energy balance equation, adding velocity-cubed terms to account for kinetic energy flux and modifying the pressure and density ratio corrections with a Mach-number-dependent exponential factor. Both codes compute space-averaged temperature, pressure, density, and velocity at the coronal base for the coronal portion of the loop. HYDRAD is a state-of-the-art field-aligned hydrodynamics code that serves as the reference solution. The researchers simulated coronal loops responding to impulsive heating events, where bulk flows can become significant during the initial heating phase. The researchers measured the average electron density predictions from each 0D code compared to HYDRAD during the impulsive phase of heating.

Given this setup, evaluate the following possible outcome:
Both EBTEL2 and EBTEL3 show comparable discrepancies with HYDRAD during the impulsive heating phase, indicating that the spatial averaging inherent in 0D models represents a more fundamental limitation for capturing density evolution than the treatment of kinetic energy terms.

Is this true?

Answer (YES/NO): NO